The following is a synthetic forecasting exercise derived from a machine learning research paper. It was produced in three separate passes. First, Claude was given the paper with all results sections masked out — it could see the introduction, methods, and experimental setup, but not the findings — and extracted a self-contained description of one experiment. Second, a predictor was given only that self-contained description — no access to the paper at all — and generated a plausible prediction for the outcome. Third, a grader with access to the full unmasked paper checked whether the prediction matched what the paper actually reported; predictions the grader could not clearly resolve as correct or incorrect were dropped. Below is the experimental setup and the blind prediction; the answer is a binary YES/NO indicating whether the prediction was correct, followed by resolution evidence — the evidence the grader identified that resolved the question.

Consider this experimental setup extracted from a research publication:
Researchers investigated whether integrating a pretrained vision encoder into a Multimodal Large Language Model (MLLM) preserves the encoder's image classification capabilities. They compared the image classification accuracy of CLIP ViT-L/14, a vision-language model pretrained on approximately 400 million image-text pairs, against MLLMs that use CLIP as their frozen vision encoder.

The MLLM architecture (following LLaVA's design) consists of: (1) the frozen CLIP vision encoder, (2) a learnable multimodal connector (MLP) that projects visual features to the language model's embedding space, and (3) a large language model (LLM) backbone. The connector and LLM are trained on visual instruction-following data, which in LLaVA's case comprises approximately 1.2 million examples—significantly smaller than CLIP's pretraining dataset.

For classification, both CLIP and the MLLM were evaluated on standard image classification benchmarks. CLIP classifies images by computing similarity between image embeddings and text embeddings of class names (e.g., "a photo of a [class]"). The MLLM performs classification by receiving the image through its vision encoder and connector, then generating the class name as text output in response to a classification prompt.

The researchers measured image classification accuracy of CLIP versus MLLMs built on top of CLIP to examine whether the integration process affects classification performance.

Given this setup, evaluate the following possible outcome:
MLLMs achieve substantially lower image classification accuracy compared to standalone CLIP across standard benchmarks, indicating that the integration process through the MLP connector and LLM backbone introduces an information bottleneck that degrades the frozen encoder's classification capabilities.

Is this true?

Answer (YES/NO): YES